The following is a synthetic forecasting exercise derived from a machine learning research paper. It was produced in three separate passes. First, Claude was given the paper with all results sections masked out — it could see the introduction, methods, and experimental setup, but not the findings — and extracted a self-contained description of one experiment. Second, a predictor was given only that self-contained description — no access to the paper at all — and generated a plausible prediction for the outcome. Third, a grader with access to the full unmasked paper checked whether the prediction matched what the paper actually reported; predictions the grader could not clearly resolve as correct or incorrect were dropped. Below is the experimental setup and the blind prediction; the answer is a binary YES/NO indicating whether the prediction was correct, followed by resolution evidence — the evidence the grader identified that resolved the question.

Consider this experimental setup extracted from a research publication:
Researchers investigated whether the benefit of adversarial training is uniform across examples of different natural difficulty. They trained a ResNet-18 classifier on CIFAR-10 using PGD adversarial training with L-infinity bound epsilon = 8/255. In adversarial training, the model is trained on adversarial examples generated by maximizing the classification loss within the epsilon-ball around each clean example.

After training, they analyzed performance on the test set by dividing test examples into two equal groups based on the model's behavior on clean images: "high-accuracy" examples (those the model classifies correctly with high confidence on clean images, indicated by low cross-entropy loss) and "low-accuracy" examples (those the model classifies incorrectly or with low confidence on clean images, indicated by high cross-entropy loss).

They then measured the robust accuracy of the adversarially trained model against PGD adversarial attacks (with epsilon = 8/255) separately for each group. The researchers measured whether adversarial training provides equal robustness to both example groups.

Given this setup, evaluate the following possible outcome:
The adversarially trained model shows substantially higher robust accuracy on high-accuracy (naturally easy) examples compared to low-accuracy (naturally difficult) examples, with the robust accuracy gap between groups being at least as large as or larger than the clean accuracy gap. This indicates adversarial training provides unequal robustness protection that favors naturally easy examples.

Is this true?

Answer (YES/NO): YES